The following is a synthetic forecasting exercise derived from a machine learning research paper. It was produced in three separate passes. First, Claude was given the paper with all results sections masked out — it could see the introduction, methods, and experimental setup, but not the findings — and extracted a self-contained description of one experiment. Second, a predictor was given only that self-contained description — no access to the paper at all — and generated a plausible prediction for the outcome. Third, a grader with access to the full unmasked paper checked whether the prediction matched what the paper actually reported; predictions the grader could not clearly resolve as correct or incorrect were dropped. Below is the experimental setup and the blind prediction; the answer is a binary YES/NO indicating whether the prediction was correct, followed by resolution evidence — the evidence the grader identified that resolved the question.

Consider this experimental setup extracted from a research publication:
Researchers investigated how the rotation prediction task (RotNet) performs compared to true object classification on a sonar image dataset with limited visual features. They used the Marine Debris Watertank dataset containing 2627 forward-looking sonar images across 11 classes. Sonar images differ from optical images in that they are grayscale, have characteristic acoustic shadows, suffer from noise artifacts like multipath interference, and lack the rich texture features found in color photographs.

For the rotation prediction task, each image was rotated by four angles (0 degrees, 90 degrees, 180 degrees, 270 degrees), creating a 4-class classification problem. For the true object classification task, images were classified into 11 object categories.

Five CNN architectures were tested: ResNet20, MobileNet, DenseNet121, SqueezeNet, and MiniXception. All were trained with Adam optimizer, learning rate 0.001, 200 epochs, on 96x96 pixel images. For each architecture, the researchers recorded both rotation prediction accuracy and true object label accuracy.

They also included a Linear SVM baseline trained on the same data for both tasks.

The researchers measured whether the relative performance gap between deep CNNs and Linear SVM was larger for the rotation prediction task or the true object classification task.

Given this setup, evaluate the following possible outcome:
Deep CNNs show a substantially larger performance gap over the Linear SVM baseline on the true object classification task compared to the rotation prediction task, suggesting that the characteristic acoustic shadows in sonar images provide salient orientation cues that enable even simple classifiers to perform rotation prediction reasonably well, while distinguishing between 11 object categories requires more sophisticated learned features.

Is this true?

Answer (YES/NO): NO